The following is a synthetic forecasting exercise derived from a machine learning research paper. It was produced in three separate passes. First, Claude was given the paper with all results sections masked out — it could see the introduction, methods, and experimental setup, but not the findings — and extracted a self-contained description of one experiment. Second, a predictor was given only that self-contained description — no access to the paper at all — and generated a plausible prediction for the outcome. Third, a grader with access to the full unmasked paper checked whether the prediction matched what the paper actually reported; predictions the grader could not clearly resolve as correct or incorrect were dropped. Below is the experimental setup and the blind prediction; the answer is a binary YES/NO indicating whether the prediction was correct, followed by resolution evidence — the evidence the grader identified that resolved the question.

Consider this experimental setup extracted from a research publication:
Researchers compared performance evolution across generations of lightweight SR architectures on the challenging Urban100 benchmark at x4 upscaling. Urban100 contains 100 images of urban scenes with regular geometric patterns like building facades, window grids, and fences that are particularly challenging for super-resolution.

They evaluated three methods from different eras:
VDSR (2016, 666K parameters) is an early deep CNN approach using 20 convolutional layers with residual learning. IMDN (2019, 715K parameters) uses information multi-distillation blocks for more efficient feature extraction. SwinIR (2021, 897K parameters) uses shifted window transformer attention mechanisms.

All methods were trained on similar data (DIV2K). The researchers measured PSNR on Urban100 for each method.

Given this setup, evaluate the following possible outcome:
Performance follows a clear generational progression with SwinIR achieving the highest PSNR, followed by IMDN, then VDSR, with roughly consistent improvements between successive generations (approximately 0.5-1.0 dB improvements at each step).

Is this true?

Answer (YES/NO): NO